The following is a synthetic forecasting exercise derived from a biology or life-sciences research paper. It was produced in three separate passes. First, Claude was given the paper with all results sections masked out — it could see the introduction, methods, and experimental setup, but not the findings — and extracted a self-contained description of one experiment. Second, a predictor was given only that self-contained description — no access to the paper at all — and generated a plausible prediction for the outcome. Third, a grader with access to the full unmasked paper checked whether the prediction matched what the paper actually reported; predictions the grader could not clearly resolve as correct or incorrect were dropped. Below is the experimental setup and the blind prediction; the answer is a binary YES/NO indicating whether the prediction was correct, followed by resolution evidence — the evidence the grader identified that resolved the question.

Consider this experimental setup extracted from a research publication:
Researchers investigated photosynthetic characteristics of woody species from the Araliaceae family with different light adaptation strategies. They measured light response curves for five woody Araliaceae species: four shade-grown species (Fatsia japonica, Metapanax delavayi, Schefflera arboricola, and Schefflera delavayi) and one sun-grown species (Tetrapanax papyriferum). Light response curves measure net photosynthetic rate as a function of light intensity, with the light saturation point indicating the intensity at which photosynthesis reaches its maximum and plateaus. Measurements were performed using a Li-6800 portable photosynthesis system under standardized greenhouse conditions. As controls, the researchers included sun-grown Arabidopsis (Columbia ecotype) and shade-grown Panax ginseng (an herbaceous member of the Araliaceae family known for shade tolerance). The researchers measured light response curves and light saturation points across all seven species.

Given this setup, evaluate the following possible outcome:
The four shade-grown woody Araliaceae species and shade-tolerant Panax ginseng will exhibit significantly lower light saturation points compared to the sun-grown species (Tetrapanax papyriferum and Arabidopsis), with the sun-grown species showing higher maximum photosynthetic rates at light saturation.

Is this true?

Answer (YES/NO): NO